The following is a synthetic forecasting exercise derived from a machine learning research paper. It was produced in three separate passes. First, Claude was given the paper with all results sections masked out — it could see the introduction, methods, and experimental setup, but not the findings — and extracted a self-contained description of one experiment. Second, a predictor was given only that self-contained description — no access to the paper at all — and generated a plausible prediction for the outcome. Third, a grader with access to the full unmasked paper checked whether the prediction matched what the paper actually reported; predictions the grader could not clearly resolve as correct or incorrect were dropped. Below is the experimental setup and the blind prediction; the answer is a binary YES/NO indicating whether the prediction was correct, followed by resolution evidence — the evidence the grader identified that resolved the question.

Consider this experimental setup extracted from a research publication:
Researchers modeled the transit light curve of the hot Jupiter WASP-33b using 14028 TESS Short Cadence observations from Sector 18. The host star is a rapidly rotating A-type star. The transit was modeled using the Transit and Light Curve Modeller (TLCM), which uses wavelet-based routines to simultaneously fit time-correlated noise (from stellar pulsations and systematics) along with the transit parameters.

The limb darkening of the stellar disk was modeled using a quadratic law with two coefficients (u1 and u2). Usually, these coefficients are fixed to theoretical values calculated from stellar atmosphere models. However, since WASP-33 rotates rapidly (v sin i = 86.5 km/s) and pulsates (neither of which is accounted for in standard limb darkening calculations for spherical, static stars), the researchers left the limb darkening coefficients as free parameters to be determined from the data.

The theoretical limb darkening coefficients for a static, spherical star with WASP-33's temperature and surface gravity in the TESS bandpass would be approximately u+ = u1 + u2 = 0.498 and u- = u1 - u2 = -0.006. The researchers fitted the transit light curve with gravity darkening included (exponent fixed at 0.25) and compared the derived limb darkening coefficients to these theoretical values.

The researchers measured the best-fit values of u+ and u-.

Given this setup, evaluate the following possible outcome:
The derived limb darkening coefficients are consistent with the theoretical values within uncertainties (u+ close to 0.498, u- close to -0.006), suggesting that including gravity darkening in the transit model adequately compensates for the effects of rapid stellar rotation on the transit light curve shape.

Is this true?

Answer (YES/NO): NO